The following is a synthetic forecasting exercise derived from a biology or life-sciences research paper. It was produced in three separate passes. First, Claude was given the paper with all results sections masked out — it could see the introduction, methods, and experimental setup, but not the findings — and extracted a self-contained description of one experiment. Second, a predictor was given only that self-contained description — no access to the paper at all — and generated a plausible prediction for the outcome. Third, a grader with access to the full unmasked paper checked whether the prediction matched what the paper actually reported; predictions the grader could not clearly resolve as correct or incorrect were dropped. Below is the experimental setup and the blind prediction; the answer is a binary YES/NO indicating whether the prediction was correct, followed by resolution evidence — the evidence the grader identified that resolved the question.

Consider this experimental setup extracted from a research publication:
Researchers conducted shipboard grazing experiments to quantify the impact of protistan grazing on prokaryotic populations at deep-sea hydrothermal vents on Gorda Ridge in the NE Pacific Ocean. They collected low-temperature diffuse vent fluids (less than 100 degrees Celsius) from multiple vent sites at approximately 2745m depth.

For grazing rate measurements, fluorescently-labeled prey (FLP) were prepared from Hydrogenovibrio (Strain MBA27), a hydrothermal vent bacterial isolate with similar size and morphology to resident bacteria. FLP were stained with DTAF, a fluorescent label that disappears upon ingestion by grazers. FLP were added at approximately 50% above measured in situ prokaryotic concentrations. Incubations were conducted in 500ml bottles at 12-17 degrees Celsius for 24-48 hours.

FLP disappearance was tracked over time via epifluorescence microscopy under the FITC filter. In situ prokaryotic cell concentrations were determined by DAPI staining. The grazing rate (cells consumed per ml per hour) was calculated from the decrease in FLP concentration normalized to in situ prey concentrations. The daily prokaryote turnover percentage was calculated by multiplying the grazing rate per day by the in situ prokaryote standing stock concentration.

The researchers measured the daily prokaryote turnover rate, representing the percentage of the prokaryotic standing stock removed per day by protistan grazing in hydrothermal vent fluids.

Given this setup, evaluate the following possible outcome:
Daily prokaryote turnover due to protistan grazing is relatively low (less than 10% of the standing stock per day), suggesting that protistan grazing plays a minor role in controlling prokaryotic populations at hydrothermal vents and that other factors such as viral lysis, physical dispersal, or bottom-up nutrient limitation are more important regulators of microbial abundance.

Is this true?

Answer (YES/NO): NO